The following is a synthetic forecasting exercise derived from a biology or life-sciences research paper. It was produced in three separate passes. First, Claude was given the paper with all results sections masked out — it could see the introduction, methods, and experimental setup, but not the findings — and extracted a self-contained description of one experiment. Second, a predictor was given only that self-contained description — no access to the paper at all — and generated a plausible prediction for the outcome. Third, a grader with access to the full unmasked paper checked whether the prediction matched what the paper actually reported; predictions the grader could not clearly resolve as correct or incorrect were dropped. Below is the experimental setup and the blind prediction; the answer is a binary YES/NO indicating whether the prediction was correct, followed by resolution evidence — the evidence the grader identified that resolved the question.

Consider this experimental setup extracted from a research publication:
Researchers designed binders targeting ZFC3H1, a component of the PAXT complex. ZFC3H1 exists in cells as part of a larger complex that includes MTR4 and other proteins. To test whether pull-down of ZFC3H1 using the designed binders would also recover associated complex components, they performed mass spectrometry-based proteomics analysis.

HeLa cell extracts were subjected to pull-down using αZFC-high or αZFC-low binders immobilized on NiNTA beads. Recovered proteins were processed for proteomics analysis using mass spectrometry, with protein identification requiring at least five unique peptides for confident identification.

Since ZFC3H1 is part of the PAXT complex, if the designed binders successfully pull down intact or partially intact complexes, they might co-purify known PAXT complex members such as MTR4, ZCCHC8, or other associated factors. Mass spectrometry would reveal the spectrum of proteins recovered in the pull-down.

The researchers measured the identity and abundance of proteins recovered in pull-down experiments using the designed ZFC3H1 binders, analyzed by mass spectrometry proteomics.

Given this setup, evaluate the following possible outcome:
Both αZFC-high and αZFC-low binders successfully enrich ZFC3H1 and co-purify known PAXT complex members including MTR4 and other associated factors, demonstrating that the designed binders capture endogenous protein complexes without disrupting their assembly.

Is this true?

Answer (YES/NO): NO